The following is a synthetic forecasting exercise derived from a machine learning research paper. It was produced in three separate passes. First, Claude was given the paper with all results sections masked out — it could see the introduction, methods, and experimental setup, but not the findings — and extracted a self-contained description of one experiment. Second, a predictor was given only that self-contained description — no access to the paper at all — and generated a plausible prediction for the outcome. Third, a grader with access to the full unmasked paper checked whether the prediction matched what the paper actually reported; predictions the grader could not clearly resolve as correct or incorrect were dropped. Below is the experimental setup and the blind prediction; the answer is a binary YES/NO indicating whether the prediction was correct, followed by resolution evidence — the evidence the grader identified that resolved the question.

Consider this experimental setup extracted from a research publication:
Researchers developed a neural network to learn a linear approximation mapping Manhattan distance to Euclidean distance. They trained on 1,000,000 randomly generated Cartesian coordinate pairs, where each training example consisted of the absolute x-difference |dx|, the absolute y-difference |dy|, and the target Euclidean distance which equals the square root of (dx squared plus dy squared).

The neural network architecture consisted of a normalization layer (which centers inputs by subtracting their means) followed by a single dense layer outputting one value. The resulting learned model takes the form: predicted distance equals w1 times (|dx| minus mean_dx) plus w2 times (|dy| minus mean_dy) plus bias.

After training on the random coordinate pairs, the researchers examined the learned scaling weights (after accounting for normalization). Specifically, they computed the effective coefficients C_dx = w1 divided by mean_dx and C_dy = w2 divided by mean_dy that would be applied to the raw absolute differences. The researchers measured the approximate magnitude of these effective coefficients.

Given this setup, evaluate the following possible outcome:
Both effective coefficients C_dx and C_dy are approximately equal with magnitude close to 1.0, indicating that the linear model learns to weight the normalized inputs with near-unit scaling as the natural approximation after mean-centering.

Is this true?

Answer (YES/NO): NO